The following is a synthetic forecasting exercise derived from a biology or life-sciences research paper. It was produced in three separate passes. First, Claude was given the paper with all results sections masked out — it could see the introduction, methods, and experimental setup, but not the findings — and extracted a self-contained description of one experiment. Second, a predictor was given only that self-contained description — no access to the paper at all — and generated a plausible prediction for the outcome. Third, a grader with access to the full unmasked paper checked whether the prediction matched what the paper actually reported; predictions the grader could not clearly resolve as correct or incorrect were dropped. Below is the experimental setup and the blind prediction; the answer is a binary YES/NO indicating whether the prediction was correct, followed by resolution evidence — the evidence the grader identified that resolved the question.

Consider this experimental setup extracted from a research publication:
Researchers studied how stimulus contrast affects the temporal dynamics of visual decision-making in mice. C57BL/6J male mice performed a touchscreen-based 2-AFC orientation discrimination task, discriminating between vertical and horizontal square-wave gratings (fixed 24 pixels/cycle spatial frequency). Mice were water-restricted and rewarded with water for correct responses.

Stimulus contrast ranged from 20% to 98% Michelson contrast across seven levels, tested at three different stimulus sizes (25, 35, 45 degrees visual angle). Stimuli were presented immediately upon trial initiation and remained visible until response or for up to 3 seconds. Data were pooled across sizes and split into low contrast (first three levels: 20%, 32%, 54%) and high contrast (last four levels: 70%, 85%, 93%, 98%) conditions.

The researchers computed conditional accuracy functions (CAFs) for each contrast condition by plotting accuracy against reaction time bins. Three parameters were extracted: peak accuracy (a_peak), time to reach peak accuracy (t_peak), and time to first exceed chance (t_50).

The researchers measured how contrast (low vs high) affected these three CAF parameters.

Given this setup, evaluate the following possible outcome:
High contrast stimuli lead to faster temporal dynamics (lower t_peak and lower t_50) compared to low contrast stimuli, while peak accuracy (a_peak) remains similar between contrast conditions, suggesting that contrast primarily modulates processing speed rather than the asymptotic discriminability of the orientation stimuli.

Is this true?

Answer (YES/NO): NO